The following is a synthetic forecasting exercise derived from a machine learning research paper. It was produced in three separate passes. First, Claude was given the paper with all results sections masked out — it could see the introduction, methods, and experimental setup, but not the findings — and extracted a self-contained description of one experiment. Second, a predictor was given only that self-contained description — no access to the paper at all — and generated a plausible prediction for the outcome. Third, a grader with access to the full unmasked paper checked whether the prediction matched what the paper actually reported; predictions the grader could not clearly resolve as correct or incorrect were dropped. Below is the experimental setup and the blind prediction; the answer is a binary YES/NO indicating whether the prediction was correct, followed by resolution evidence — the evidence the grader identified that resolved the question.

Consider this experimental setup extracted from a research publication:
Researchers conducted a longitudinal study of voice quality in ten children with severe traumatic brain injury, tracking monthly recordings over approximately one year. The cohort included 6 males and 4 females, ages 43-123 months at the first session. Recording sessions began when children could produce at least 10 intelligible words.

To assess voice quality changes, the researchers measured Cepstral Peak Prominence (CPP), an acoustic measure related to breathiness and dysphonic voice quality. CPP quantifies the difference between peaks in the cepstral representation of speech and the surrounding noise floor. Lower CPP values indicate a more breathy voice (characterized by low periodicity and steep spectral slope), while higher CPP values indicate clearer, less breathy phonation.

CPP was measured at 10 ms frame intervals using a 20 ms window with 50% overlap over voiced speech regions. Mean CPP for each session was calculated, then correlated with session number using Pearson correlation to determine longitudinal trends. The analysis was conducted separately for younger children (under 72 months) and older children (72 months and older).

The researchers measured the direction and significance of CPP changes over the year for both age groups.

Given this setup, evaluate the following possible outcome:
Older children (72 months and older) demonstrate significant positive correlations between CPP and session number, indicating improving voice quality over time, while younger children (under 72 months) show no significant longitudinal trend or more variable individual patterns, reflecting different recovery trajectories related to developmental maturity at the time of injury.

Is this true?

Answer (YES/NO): NO